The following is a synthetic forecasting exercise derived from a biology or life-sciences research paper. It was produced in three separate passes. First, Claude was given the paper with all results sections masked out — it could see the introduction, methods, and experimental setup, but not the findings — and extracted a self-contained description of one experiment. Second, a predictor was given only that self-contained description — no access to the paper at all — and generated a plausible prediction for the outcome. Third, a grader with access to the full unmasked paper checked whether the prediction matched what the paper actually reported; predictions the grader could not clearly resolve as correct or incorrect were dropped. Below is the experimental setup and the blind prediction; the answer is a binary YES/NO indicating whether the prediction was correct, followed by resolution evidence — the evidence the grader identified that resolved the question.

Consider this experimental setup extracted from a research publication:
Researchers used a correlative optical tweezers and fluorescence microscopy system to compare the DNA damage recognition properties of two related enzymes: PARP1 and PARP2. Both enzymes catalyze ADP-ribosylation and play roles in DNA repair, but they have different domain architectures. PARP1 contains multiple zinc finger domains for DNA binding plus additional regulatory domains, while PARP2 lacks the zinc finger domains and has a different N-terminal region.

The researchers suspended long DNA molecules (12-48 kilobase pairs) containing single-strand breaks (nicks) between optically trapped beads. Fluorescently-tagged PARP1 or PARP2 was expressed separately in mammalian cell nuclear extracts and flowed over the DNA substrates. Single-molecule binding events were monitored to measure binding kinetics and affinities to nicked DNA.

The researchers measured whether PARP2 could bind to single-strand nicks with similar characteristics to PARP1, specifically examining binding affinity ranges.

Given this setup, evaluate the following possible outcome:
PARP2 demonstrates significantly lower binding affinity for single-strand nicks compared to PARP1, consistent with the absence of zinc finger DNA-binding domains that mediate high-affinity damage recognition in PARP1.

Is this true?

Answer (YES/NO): NO